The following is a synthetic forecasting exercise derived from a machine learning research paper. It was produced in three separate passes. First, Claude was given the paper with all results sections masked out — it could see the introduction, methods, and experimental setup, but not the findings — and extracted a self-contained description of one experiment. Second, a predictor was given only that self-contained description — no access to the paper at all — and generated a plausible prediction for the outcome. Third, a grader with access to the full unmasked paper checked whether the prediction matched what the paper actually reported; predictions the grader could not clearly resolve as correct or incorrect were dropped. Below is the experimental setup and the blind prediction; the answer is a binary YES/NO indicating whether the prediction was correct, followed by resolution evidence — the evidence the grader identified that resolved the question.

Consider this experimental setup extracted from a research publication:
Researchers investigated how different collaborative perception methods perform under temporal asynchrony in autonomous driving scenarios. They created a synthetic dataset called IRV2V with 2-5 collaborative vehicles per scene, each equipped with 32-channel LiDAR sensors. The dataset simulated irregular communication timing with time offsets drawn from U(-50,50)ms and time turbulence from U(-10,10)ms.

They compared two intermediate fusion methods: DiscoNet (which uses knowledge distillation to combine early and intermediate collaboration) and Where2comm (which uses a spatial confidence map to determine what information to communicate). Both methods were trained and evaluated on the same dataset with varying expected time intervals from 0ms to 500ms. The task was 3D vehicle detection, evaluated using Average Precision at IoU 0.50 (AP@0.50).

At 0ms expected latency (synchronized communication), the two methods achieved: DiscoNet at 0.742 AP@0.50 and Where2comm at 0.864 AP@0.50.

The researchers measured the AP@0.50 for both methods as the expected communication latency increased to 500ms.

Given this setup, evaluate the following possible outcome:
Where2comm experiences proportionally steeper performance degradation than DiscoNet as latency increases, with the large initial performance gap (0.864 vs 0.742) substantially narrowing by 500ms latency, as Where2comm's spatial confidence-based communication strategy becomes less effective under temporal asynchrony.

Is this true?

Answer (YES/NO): NO